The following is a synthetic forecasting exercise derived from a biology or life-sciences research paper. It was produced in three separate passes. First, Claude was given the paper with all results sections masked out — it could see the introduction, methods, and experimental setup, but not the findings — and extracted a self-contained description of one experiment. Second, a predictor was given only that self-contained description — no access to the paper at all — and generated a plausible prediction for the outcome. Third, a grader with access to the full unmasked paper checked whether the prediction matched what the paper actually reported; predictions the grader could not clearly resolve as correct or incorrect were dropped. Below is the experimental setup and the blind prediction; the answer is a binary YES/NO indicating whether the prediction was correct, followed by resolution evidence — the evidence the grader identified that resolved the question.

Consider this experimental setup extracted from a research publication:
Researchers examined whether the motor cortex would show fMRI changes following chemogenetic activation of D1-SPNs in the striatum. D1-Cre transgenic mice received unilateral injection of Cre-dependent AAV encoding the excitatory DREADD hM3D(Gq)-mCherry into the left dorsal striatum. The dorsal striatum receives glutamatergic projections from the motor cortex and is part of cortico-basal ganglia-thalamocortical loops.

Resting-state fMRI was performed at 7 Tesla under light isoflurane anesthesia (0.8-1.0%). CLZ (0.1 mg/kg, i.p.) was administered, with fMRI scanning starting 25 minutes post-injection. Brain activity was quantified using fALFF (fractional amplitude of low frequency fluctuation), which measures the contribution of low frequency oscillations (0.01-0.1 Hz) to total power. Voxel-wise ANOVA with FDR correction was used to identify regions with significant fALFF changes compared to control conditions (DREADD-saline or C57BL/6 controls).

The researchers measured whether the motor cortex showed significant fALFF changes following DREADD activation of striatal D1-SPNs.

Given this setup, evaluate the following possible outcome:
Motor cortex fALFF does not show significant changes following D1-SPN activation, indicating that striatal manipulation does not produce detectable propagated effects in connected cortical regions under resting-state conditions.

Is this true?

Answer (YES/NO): NO